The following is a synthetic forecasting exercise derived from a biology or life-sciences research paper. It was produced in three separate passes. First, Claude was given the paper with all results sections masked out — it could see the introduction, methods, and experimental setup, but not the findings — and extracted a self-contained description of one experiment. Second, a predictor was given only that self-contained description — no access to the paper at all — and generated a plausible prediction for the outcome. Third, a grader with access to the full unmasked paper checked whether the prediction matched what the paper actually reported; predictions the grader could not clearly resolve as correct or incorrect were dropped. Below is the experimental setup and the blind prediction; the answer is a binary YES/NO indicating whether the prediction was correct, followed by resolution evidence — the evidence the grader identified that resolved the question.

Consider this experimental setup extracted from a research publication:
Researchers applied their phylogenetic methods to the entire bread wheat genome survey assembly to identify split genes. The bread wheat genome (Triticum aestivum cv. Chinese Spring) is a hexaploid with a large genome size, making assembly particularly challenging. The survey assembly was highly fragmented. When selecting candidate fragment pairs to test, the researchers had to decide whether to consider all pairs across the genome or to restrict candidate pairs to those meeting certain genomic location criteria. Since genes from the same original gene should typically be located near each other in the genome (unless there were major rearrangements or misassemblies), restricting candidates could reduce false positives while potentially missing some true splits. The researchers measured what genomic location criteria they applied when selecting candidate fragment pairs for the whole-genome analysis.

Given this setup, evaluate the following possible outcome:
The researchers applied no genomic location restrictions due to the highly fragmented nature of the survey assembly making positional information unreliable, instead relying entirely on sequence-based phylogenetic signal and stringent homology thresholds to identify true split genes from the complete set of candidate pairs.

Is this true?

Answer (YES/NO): NO